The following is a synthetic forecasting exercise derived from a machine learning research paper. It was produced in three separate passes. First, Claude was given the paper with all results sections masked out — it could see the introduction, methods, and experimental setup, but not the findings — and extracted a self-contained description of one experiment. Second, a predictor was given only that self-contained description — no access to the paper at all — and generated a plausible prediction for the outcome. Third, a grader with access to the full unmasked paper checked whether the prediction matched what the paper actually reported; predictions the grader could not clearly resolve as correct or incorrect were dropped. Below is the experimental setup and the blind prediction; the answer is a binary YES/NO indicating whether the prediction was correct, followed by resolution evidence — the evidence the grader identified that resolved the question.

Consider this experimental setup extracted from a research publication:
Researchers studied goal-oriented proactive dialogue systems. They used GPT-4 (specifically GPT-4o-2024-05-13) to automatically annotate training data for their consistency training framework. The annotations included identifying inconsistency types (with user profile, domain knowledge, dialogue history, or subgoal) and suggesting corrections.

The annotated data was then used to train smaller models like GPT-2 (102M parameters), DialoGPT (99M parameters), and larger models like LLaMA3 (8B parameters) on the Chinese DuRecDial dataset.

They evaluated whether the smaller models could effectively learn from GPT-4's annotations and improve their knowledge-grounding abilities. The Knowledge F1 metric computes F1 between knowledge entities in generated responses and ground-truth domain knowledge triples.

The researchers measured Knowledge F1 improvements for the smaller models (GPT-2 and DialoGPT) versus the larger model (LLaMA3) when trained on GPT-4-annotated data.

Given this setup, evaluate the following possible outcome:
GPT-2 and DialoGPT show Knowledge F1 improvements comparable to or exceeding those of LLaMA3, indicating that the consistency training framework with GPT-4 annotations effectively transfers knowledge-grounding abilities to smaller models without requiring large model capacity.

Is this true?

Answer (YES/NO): YES